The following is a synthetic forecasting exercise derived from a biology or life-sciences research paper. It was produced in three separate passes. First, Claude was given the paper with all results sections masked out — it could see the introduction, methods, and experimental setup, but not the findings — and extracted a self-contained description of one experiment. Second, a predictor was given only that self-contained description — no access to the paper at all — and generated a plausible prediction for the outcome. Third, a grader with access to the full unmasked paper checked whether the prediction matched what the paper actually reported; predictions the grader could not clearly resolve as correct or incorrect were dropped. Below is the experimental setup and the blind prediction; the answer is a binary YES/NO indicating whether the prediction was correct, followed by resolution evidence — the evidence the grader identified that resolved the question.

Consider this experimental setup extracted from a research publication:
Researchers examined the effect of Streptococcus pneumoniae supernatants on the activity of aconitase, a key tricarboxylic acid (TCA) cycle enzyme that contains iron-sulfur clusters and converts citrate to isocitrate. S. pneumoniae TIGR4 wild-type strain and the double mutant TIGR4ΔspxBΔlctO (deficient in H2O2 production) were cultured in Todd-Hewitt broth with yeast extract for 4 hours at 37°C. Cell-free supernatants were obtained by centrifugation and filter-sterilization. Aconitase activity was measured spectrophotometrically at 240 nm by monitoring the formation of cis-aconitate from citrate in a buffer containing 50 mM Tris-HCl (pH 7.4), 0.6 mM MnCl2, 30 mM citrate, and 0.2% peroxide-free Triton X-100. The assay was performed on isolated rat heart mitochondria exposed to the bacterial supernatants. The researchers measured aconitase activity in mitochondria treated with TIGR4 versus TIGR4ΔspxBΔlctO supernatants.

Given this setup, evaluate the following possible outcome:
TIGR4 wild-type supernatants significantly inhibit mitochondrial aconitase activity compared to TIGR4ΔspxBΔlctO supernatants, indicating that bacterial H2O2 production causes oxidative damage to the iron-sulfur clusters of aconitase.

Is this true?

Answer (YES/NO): YES